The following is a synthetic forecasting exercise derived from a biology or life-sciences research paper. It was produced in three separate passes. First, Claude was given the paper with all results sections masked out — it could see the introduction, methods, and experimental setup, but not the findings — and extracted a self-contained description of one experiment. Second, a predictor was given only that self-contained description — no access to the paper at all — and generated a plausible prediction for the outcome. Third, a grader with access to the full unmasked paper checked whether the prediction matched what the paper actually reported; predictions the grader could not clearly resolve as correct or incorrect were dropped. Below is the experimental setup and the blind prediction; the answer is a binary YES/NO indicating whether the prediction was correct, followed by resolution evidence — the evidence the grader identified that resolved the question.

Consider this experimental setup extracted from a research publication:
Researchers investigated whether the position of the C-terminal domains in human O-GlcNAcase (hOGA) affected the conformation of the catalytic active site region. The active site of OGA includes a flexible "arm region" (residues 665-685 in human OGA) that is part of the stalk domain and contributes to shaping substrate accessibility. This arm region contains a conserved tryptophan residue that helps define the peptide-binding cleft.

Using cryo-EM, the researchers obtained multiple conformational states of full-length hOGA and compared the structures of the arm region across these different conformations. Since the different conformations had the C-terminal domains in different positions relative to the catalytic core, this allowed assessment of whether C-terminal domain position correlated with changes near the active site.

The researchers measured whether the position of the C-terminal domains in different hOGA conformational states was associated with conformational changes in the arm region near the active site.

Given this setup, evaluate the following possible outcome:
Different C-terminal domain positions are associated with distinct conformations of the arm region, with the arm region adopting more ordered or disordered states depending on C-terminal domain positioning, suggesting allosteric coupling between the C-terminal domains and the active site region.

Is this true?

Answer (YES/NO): YES